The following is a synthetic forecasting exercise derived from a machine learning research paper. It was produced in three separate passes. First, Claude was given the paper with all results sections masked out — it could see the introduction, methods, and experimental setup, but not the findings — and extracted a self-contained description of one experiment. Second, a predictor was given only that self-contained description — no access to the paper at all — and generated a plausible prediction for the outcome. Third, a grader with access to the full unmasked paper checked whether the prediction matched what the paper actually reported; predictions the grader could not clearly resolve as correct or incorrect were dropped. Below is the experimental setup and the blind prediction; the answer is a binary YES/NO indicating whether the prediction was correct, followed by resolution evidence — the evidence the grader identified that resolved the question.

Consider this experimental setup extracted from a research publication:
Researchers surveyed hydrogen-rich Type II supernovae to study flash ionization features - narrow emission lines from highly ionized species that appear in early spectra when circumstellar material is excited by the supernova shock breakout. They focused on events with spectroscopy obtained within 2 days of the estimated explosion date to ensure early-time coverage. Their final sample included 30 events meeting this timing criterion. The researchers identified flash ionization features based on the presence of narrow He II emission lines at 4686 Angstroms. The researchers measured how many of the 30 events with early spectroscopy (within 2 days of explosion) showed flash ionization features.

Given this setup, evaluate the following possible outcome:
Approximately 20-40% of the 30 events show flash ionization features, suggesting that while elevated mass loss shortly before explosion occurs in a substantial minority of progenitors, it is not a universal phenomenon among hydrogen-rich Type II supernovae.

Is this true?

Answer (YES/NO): NO